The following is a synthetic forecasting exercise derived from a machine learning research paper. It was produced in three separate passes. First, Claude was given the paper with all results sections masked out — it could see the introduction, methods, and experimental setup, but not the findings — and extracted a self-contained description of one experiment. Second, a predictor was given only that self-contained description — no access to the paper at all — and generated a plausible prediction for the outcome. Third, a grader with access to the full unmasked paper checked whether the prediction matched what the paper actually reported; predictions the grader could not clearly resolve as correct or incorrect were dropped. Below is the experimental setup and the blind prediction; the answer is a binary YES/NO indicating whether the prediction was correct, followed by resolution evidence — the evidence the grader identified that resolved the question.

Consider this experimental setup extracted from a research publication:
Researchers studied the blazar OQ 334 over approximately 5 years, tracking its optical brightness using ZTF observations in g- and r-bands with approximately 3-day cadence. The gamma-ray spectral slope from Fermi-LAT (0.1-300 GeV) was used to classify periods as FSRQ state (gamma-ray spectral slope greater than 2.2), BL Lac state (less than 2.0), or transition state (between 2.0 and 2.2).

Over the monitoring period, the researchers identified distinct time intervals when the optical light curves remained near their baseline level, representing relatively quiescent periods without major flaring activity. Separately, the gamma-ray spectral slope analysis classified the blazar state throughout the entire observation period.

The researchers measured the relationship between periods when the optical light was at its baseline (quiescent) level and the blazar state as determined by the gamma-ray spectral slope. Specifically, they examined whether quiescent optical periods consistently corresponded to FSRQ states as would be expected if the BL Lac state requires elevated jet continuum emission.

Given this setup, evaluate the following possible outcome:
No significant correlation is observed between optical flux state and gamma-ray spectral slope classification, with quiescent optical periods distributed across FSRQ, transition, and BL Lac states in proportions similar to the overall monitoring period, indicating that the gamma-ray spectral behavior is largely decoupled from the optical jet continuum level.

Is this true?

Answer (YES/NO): NO